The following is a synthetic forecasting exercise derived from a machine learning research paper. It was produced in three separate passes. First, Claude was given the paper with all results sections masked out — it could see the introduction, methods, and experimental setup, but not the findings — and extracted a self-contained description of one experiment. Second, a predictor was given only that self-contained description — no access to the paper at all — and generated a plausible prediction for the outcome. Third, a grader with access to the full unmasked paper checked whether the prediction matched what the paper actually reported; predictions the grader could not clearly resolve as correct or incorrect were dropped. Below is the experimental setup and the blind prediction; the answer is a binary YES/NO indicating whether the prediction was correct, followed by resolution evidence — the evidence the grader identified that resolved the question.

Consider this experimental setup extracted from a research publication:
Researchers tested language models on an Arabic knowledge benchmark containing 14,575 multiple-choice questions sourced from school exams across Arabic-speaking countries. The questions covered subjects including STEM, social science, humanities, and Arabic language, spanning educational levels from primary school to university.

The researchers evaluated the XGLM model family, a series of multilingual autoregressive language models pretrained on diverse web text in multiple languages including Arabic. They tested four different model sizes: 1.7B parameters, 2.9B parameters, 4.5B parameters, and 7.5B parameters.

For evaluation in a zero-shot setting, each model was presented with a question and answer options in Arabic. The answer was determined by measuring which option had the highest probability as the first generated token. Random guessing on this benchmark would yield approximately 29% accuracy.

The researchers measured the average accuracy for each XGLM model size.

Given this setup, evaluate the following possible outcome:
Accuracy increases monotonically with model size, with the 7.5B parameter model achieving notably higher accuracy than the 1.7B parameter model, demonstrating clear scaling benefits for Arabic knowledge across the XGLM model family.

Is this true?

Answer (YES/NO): NO